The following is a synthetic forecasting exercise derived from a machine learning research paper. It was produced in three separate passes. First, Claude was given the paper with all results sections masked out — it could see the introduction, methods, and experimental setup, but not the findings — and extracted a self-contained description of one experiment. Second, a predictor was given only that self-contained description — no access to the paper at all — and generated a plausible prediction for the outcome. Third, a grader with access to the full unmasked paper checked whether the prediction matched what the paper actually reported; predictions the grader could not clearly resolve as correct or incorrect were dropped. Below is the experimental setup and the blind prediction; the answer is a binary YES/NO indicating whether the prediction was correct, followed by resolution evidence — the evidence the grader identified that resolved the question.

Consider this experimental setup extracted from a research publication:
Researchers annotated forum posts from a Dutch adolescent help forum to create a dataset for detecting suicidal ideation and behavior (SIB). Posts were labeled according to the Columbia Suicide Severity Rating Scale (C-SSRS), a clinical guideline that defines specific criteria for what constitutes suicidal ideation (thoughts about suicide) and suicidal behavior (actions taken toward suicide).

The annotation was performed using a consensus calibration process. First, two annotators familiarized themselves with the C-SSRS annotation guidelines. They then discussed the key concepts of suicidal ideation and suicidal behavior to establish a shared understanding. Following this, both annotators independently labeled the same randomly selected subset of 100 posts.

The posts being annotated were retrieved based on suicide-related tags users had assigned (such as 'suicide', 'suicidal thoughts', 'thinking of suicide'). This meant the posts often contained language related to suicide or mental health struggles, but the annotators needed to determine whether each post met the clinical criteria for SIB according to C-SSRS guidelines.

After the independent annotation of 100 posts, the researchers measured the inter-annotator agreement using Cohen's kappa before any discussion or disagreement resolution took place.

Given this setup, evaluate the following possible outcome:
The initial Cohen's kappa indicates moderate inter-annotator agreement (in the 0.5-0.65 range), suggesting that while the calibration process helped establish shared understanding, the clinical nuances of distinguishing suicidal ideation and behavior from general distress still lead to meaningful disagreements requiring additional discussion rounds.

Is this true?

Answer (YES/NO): NO